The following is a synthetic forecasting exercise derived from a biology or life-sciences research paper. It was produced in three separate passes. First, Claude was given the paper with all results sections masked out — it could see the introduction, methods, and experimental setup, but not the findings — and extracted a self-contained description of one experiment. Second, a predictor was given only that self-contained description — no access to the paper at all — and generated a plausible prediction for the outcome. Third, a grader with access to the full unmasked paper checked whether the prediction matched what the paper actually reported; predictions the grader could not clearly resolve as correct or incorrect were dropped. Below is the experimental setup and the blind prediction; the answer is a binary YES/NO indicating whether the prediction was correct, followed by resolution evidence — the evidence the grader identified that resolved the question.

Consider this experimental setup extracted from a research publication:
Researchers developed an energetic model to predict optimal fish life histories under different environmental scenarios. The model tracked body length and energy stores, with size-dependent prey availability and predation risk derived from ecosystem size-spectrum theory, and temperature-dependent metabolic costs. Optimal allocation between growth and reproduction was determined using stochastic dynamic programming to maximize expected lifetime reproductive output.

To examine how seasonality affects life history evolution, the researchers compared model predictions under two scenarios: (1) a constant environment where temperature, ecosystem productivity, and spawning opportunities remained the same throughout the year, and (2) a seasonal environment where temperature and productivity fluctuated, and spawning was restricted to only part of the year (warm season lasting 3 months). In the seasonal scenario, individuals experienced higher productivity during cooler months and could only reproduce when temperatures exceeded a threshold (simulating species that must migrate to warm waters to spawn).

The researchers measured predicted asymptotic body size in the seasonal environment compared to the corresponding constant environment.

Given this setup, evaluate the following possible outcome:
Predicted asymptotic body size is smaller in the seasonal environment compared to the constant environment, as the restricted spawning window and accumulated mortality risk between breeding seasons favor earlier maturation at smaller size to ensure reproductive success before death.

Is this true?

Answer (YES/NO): NO